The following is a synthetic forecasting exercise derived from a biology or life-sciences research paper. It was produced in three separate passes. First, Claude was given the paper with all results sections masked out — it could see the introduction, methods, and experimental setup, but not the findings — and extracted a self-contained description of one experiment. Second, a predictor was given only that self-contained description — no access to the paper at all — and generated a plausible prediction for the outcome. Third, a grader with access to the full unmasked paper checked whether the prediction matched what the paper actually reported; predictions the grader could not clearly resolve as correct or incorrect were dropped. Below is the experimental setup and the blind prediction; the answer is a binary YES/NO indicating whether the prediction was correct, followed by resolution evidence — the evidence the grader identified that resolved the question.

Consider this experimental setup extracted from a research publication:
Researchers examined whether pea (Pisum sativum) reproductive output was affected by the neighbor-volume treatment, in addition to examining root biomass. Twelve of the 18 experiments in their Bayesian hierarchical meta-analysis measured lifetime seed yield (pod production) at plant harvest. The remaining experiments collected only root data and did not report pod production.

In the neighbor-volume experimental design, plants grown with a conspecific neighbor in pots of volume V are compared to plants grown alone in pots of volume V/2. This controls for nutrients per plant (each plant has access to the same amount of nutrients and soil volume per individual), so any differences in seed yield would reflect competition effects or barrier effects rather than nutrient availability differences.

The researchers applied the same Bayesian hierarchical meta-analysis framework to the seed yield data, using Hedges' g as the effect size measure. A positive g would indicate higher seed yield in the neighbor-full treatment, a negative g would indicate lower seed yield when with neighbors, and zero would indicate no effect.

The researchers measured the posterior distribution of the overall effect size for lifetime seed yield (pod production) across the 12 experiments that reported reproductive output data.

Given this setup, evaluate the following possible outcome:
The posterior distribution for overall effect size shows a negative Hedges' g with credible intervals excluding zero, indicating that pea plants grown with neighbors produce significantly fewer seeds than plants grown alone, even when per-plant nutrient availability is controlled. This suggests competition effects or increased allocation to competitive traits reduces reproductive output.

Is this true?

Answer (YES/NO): NO